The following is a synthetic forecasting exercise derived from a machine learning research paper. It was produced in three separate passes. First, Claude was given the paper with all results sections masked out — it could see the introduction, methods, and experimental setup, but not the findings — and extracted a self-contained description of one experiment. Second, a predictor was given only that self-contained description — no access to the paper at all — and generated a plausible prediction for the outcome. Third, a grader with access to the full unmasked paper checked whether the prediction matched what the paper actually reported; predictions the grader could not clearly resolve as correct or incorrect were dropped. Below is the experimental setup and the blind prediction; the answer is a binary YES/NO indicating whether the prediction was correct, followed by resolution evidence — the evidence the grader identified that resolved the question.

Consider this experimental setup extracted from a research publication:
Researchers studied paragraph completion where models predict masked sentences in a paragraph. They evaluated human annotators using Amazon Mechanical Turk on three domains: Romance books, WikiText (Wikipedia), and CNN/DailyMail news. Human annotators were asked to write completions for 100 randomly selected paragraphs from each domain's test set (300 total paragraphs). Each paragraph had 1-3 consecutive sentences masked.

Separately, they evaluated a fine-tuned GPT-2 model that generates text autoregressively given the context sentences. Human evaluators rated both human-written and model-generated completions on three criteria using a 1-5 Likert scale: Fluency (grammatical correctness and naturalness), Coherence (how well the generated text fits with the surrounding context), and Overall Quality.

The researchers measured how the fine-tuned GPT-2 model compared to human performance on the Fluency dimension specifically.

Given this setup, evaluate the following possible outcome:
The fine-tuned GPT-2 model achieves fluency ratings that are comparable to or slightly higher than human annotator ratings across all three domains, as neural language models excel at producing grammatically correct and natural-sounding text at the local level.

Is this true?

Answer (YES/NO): NO